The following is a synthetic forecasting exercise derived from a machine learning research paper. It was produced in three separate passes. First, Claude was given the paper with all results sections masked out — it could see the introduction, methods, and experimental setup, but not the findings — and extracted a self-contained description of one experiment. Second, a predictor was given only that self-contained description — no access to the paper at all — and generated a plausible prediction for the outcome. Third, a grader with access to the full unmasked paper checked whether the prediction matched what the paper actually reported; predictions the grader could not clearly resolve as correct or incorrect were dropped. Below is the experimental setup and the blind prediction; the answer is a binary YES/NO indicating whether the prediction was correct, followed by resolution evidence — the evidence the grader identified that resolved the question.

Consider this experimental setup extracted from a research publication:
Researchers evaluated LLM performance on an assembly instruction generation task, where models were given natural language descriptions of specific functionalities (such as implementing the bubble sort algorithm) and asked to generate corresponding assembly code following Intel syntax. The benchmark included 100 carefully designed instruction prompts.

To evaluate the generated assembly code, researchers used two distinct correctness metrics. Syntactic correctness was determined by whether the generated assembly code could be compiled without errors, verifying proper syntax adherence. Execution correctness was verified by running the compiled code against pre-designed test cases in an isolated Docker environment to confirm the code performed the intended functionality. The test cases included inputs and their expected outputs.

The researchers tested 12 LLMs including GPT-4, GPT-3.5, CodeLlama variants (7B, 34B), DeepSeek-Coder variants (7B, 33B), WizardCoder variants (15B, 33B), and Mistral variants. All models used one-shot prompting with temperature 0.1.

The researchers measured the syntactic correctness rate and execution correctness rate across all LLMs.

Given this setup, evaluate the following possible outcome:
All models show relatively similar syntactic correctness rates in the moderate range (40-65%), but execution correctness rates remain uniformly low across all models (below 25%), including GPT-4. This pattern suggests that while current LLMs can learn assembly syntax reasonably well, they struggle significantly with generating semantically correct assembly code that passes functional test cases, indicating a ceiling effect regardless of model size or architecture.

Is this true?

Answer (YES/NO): NO